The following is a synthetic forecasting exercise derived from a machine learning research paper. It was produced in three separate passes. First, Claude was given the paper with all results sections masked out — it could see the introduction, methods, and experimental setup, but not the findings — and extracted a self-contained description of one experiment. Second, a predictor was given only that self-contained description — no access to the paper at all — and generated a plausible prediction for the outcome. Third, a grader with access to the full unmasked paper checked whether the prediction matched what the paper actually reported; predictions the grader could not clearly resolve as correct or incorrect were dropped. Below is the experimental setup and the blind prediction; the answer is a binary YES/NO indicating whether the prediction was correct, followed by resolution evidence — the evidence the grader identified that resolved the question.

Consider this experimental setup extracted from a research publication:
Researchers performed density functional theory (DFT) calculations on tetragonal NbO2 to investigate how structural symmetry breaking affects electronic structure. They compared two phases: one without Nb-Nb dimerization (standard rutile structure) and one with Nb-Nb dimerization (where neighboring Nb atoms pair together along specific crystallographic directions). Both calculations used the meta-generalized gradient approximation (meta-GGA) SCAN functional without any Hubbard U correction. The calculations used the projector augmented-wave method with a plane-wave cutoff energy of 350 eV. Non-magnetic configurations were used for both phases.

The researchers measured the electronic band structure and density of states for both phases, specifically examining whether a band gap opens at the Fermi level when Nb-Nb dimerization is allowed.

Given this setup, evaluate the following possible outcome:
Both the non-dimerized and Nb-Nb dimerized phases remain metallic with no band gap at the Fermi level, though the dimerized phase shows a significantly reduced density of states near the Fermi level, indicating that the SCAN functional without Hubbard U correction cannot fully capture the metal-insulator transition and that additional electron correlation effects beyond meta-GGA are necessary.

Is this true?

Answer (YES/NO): NO